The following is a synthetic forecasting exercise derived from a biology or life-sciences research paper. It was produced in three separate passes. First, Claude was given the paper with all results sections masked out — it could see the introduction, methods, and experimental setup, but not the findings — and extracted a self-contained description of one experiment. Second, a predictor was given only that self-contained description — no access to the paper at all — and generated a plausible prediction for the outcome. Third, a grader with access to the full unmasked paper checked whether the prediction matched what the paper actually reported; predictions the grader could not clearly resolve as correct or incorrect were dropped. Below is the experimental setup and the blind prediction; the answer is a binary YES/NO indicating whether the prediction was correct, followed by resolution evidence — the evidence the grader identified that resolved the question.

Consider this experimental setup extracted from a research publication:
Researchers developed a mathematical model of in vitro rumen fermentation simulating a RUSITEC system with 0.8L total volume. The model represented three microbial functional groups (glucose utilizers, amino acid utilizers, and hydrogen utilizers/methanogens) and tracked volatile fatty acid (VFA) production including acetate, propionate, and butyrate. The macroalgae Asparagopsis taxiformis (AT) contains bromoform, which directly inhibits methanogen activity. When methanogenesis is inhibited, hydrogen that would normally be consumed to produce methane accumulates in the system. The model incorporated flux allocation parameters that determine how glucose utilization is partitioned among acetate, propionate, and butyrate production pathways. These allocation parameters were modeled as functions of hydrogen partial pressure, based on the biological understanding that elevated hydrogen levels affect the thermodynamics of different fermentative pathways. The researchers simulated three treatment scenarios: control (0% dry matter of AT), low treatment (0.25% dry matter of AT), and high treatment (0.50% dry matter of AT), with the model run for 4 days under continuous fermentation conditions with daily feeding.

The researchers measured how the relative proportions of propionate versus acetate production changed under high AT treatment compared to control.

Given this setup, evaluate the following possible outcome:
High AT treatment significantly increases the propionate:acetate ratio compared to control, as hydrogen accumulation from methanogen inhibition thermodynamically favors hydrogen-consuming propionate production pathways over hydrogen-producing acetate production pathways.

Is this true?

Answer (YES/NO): YES